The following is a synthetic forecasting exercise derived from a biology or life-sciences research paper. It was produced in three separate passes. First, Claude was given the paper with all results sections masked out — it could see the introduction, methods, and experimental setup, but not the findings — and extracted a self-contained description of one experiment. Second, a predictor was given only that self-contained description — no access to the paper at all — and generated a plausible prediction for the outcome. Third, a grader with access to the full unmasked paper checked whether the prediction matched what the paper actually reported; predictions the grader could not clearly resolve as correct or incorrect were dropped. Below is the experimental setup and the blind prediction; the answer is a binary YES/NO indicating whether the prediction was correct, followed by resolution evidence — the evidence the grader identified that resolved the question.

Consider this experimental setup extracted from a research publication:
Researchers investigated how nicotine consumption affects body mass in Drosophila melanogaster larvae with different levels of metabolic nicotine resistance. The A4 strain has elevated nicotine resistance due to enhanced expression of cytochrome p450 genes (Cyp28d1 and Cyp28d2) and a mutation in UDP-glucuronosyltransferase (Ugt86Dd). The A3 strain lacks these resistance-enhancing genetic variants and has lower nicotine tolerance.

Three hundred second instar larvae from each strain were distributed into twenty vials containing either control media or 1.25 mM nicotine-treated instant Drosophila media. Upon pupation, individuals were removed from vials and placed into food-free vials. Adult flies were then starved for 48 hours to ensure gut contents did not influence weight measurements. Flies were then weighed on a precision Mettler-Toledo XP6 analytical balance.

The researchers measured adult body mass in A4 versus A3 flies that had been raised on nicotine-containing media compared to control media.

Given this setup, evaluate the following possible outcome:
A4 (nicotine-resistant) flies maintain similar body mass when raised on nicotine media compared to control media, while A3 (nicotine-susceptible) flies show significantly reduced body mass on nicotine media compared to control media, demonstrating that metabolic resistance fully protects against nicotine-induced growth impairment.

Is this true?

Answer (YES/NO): YES